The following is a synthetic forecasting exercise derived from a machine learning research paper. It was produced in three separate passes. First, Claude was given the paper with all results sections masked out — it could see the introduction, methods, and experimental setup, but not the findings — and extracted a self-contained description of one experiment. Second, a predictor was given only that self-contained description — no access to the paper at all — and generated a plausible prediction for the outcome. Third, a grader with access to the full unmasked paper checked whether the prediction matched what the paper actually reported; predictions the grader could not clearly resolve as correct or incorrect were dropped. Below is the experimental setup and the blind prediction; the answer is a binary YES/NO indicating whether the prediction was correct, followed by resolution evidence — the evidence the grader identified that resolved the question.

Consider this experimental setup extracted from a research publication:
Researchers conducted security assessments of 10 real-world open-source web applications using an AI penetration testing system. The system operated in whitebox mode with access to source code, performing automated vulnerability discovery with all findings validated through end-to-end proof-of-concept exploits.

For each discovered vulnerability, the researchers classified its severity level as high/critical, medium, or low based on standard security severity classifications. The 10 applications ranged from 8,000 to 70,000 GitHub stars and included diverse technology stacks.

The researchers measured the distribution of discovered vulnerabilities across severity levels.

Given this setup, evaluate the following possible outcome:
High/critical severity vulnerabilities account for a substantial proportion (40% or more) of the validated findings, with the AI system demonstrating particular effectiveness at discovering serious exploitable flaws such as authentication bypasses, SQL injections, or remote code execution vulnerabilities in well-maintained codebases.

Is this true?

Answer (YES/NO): YES